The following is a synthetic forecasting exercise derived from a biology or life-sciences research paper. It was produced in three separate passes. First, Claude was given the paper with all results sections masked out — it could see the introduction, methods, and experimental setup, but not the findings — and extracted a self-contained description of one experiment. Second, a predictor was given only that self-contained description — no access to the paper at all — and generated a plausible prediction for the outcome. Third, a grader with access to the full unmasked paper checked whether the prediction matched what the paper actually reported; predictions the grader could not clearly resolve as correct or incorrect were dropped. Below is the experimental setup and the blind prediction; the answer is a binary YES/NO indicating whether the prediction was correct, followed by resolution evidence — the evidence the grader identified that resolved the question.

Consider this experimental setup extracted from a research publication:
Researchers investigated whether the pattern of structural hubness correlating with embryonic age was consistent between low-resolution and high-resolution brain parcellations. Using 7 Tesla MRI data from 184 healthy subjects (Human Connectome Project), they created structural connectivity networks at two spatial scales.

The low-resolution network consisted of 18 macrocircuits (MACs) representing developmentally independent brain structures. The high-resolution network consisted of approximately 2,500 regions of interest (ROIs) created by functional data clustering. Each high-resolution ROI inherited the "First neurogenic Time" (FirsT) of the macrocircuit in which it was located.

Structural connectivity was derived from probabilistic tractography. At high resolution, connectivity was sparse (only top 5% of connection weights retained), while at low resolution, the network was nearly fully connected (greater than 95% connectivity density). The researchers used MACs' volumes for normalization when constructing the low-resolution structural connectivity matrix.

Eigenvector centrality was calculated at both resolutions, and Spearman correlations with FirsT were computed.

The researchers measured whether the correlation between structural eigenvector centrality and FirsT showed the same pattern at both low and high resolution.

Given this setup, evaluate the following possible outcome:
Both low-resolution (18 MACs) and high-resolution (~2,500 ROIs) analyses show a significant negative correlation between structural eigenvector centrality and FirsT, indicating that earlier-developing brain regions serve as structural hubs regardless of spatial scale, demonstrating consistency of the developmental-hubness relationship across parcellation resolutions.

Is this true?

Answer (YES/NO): YES